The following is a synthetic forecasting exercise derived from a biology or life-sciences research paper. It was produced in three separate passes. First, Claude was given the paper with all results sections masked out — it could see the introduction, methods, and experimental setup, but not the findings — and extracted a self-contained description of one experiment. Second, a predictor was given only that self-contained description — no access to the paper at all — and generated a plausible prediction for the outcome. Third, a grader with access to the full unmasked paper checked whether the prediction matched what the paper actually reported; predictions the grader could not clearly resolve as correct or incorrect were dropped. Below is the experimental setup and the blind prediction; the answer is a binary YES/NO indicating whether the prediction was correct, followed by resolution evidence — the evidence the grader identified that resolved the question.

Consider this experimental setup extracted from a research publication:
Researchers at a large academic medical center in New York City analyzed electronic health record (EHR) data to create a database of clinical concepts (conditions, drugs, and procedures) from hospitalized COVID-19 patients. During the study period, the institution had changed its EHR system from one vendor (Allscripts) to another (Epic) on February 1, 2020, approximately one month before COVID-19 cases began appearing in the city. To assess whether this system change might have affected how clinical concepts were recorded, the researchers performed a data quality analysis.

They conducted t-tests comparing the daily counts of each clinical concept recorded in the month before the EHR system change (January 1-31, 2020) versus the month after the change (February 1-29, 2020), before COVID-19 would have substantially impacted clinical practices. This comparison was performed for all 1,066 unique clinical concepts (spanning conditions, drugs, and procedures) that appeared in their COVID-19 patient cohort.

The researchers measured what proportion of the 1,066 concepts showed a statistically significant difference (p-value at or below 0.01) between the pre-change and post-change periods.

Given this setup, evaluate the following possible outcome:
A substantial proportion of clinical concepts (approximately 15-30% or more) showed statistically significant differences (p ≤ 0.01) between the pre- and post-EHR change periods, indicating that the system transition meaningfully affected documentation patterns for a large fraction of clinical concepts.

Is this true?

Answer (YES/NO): NO